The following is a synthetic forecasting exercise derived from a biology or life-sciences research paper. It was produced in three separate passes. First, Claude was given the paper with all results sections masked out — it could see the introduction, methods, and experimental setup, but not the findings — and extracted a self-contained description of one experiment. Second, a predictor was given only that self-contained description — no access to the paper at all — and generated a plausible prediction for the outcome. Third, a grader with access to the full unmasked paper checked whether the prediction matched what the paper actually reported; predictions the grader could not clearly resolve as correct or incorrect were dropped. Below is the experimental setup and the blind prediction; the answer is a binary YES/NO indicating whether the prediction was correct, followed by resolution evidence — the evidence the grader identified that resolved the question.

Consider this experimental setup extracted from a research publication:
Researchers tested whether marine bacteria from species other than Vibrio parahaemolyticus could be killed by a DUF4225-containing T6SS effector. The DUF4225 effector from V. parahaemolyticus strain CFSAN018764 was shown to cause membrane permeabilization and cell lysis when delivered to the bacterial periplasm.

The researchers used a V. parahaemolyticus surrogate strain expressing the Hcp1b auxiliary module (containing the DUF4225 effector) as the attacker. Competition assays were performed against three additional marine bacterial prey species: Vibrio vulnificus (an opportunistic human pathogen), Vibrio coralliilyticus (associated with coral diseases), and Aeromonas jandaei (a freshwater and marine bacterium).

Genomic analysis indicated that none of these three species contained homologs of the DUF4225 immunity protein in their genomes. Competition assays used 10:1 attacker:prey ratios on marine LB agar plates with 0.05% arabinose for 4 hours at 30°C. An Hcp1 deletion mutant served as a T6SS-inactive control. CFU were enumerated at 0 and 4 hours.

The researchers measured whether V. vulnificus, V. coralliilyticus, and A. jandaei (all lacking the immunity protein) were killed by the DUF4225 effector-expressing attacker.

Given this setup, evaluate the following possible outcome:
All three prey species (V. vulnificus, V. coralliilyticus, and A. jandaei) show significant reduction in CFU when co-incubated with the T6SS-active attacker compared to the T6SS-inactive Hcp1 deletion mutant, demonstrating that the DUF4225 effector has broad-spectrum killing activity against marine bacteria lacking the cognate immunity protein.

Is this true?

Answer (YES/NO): NO